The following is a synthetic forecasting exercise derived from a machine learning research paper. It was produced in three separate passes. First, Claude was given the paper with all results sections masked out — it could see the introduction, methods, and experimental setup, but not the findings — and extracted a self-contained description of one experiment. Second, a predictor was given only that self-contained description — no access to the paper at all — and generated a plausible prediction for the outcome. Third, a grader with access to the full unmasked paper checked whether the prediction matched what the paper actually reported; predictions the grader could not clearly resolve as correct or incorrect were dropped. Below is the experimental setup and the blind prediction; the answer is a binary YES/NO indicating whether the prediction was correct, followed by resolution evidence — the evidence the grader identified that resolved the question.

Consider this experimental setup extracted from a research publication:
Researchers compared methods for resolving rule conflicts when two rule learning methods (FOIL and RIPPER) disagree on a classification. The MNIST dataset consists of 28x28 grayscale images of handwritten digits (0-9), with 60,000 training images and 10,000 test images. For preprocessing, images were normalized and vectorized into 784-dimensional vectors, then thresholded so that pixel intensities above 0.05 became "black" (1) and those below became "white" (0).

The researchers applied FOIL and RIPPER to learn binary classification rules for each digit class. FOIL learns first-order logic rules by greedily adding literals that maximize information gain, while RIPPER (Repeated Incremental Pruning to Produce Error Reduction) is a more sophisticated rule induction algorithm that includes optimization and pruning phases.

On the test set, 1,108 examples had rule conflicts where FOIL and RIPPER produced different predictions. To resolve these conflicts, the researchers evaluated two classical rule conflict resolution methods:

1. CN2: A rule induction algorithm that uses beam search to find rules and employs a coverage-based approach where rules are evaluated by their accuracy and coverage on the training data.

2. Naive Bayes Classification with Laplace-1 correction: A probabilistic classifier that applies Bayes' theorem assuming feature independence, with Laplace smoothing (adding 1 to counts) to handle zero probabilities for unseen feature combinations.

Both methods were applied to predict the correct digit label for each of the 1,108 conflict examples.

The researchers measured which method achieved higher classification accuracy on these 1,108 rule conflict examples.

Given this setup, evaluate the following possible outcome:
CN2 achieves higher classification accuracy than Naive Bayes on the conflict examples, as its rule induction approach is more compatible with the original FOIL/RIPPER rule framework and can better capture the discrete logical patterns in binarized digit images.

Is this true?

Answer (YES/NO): NO